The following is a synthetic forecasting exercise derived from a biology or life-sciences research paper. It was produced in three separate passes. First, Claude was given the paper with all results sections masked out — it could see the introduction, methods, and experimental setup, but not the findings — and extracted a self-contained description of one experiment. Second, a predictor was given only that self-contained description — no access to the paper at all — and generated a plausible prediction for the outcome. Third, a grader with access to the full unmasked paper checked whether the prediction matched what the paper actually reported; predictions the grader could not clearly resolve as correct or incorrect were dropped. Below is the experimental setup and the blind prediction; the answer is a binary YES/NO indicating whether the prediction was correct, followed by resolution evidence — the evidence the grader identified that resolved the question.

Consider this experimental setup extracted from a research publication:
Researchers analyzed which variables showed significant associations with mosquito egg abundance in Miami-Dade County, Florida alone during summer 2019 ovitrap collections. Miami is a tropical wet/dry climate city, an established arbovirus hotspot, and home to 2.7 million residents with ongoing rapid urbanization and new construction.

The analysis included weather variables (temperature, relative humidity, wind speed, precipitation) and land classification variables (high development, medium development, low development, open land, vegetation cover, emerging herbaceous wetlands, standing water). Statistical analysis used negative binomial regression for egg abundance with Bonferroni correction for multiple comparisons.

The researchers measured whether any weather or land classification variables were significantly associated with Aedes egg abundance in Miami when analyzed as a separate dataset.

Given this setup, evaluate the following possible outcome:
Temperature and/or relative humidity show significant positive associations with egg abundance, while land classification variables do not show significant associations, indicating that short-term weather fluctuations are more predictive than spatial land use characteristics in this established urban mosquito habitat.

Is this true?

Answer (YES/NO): NO